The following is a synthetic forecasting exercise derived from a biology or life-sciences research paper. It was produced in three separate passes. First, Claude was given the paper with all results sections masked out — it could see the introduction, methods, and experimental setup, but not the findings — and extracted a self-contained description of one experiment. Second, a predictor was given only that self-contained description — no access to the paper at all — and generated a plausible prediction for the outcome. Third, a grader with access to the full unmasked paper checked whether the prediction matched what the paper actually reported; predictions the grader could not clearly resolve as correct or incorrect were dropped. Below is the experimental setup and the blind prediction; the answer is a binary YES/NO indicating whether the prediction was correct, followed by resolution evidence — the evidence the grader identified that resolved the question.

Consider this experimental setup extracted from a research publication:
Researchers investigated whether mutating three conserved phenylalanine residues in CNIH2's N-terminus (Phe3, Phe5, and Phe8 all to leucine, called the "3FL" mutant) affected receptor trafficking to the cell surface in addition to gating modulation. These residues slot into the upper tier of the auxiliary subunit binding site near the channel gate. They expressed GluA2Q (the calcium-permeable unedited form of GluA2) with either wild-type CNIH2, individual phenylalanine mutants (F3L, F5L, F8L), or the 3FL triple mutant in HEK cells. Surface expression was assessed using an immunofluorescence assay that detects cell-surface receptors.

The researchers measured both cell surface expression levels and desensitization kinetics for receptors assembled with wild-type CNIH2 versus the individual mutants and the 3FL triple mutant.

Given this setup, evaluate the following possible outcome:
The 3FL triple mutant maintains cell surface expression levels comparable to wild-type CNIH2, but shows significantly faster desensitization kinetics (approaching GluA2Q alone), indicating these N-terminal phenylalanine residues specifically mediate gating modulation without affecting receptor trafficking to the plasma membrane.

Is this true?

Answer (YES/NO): NO